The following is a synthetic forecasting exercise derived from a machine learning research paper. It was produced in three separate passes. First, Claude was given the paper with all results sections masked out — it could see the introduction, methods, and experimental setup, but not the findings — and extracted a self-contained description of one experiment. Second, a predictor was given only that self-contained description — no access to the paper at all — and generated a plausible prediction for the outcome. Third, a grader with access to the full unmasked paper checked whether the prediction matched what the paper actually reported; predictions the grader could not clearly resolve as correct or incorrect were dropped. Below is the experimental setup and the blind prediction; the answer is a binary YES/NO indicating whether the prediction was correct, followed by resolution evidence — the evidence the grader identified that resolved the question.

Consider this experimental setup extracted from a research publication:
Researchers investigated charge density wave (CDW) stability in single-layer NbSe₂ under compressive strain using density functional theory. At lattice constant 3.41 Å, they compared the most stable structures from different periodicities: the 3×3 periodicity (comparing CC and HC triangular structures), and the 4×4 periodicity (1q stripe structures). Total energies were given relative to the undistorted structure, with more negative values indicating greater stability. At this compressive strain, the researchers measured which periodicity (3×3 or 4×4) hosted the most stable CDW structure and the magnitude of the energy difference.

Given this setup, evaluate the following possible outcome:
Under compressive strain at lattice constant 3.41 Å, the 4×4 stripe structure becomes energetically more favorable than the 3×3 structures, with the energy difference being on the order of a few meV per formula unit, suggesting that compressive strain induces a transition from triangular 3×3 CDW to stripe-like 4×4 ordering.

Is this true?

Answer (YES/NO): YES